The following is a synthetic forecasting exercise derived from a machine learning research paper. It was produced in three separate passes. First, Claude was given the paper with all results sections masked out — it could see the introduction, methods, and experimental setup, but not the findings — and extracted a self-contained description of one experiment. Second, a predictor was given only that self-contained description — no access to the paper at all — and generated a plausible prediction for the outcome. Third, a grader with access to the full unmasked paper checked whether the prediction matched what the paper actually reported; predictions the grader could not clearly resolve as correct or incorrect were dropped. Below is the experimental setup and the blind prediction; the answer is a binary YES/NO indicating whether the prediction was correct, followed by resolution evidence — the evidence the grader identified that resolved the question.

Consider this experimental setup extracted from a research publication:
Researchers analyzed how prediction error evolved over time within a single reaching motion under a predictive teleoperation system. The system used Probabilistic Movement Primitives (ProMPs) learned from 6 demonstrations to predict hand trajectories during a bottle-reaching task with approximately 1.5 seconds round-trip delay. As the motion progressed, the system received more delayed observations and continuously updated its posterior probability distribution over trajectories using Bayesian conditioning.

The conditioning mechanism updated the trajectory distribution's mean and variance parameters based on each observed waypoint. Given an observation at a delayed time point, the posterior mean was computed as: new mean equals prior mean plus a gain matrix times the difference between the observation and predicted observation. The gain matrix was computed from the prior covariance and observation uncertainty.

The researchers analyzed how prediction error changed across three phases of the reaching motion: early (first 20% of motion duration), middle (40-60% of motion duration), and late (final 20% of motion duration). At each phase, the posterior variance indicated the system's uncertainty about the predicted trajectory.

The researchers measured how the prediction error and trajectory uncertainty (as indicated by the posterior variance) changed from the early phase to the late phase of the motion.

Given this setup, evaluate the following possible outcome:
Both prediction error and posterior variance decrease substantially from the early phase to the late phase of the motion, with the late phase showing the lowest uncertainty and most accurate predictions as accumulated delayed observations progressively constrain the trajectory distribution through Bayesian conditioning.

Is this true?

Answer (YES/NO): YES